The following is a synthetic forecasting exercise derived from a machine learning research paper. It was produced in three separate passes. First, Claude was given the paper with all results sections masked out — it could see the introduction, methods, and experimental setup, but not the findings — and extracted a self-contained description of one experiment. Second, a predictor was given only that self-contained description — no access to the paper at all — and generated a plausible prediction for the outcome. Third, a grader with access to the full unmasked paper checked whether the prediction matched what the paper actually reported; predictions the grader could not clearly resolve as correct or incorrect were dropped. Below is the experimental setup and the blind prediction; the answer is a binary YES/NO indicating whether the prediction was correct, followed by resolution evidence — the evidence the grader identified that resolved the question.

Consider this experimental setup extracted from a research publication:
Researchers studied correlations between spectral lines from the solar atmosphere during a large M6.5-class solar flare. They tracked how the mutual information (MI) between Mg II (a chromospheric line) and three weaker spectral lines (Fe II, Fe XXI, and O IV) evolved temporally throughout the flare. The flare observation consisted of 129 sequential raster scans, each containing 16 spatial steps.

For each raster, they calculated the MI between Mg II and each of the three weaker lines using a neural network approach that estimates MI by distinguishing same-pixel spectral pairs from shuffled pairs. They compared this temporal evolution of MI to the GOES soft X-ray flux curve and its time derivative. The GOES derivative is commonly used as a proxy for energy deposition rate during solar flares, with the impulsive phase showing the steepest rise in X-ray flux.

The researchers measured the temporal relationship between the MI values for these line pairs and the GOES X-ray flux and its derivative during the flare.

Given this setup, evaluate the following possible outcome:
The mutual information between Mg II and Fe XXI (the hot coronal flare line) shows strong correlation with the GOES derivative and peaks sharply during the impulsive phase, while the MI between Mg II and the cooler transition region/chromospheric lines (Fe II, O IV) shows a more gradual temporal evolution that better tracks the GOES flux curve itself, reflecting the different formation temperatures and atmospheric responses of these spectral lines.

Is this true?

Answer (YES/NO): NO